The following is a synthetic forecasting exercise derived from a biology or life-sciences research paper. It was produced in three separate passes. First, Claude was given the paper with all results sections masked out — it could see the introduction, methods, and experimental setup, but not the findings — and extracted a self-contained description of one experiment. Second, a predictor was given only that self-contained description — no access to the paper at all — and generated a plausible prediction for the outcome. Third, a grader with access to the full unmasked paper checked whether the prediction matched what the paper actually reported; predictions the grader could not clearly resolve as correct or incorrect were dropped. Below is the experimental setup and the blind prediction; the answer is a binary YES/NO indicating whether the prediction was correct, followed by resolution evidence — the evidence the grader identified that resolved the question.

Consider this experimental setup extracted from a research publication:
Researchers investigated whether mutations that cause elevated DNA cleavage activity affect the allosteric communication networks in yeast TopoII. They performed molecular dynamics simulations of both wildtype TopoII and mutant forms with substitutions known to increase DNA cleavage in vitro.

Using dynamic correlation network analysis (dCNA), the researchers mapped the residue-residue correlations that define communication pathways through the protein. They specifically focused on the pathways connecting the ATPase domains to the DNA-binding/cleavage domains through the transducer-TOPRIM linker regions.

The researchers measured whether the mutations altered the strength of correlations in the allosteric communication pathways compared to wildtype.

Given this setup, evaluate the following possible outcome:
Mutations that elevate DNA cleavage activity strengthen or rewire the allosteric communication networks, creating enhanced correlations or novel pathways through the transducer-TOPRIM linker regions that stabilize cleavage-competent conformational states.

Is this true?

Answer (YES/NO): NO